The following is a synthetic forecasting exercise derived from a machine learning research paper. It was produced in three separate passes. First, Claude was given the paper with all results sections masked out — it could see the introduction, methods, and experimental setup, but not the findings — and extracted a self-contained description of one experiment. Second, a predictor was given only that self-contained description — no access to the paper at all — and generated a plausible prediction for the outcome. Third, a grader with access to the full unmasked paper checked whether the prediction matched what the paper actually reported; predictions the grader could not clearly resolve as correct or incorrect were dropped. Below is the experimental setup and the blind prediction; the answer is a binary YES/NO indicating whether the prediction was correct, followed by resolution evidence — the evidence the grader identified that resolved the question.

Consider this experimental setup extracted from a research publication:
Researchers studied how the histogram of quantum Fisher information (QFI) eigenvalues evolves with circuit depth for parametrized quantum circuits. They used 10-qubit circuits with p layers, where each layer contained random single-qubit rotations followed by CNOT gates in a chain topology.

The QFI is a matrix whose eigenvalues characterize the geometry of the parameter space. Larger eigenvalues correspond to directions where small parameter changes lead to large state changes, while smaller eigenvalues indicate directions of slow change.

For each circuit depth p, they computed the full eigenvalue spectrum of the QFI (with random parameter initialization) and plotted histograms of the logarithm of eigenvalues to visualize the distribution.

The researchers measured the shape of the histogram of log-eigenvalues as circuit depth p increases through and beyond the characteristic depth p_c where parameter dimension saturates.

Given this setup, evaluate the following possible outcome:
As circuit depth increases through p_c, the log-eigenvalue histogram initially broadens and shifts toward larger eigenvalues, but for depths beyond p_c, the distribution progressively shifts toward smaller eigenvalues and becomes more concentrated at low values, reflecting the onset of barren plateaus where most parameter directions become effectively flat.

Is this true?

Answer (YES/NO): NO